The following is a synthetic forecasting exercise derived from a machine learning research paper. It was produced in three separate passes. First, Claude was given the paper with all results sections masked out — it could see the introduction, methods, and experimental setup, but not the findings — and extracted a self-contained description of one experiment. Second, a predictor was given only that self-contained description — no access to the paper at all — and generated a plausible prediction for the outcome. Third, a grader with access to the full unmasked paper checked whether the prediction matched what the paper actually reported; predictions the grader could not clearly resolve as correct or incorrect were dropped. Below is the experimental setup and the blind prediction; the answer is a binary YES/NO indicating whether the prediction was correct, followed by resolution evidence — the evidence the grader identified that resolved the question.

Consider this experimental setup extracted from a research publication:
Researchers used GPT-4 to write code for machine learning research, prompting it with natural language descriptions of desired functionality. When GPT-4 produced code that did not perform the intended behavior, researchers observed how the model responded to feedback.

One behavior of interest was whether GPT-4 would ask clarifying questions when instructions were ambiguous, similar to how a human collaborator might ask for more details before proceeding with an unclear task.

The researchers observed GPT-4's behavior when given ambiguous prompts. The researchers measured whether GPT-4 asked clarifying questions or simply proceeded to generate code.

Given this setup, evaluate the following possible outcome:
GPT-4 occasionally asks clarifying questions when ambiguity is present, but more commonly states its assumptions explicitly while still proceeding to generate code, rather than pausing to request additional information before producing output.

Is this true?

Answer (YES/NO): NO